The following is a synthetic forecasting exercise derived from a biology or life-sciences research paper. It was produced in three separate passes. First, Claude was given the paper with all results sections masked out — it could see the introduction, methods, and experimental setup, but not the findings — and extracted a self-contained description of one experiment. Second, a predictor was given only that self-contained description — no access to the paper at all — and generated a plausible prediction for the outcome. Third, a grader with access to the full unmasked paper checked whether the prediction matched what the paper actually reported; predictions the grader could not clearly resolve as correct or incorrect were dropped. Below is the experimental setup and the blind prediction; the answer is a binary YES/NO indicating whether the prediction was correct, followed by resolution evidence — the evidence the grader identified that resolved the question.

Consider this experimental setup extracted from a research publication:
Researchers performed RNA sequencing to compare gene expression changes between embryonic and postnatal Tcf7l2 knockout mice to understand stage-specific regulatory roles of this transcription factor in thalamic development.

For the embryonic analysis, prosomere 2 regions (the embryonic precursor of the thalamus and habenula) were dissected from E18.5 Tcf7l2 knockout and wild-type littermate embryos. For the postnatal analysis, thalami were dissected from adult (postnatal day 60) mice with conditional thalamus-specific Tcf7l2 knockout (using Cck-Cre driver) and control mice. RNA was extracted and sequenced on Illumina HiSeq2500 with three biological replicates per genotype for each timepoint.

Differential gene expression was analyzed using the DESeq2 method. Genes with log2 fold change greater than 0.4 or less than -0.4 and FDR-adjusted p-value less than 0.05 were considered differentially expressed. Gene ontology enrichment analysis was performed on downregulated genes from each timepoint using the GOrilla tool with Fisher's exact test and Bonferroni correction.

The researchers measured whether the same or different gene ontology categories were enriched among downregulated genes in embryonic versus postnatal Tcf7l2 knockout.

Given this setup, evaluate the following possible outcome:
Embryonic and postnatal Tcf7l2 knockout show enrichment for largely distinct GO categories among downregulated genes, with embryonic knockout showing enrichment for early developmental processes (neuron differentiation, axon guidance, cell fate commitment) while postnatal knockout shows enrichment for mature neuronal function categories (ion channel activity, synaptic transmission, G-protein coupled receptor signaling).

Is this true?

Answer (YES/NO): YES